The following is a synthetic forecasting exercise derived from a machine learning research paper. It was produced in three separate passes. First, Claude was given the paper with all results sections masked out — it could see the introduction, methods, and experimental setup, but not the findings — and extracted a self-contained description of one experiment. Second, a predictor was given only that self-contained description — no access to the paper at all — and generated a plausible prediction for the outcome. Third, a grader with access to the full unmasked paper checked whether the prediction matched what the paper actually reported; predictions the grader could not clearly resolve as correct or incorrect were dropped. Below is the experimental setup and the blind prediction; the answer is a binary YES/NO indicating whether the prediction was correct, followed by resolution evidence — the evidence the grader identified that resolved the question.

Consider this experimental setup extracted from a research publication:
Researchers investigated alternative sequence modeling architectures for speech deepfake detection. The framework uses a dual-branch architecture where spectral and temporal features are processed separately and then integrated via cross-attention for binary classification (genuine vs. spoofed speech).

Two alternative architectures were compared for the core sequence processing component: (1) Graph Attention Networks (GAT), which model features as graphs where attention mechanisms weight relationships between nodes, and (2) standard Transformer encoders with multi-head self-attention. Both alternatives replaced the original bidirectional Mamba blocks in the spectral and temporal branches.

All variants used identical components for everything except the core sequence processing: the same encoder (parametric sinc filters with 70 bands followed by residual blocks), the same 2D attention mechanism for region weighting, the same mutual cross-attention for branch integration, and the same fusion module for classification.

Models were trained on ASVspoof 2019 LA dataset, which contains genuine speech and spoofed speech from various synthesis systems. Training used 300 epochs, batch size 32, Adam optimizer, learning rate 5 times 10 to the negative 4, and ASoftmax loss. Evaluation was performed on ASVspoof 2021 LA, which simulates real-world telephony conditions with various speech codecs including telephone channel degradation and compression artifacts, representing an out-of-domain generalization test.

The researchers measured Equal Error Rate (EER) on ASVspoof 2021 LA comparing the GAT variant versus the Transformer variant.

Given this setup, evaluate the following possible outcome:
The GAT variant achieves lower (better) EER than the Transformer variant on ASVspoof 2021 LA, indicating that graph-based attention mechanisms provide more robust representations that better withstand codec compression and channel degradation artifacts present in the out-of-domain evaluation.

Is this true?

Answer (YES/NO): NO